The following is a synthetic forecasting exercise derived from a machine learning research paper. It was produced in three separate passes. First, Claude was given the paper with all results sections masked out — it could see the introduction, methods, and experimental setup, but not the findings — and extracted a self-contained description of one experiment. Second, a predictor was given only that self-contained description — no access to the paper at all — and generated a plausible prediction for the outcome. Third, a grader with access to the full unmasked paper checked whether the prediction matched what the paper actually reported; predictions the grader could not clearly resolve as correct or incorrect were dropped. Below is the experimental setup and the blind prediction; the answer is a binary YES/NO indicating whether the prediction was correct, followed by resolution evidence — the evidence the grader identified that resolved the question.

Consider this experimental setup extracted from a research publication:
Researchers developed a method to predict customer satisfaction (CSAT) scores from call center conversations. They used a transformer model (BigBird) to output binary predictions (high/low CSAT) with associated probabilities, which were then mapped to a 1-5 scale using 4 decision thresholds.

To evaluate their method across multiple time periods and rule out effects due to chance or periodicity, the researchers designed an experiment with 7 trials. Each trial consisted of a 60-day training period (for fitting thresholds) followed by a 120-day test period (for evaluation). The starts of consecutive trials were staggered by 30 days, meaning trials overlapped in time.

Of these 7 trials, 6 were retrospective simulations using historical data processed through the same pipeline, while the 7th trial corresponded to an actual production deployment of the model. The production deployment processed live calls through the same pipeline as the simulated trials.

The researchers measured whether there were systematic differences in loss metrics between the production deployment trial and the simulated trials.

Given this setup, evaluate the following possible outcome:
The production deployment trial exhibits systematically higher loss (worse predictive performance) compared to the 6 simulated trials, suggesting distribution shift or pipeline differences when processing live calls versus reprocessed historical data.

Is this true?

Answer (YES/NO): NO